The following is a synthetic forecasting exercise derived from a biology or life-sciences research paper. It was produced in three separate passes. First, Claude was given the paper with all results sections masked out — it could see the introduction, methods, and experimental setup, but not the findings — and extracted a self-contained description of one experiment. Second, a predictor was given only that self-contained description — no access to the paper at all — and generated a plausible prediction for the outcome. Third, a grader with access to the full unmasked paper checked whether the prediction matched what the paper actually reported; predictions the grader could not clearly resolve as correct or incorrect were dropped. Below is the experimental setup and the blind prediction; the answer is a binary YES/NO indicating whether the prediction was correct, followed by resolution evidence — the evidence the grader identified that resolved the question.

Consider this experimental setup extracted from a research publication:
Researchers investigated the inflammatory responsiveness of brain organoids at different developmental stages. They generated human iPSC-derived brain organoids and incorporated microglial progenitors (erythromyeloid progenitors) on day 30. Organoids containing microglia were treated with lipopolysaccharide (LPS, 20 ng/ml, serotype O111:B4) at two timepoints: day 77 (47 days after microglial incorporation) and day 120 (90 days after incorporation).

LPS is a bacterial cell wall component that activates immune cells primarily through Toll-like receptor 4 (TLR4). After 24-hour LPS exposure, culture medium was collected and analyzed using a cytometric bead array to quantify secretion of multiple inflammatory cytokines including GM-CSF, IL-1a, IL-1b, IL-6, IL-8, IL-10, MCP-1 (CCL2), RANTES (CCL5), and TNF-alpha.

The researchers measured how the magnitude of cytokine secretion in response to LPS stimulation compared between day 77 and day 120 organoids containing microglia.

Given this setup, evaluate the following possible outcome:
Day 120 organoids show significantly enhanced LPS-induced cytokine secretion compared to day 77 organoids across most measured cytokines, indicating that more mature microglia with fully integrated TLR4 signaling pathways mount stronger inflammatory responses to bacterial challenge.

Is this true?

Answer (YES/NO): NO